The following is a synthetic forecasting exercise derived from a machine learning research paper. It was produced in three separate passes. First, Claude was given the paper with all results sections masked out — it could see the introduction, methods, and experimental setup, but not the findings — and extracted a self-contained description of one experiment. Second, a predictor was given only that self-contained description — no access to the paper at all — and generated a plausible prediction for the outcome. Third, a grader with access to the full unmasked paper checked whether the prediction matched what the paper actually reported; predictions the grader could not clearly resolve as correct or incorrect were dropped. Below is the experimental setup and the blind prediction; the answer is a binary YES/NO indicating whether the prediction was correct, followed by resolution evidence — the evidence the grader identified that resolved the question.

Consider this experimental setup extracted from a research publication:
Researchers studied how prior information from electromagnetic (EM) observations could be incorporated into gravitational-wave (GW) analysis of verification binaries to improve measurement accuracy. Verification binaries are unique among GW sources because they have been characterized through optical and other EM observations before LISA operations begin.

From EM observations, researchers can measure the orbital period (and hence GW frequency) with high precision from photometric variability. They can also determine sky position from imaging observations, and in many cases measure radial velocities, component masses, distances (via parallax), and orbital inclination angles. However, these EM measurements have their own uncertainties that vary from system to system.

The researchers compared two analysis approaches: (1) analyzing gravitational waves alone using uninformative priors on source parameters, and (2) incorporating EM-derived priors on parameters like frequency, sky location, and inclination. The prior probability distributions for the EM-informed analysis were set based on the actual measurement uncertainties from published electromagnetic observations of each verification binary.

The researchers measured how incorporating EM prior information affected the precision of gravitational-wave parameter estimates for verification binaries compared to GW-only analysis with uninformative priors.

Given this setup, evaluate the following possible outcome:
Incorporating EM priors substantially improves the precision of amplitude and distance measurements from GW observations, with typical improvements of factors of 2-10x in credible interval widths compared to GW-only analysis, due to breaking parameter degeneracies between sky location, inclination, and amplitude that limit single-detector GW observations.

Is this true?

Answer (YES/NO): NO